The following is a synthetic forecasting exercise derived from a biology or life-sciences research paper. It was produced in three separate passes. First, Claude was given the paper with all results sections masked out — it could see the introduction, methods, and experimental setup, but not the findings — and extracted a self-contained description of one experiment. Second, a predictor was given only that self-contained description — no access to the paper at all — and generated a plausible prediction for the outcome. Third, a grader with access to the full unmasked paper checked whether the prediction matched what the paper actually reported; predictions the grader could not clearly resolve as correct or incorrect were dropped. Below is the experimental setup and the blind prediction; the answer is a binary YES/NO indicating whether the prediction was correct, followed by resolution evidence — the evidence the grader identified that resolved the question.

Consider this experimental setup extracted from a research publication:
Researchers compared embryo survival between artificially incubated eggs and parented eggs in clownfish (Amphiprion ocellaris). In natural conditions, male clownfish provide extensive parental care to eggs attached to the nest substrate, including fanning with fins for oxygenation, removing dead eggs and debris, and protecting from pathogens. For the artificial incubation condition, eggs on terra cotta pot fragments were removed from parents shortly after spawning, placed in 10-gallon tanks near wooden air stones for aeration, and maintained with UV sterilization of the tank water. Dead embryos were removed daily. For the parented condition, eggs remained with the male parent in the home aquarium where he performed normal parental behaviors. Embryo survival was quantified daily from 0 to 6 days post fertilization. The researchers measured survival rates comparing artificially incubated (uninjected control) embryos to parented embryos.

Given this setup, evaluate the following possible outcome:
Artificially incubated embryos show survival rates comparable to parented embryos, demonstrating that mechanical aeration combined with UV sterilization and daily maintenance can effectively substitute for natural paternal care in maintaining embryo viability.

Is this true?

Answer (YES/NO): NO